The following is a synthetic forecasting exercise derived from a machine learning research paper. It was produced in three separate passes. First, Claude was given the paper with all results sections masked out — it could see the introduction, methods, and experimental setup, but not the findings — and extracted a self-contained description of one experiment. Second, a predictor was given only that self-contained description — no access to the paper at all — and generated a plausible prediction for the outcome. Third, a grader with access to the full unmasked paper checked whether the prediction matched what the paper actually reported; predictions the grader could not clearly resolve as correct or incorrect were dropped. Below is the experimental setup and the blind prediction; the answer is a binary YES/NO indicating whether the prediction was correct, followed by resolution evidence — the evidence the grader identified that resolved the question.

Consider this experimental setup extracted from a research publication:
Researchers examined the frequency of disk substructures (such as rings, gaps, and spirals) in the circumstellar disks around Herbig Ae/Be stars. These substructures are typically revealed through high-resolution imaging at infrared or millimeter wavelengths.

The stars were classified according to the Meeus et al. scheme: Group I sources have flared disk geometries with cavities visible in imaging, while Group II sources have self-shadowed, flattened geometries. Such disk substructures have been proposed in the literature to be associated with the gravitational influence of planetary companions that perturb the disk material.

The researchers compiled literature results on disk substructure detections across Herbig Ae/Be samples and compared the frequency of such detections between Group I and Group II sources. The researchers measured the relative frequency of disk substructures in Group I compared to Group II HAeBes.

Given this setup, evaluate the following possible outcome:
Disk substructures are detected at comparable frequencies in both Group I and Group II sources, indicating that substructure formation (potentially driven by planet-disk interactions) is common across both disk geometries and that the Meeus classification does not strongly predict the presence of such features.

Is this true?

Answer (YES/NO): NO